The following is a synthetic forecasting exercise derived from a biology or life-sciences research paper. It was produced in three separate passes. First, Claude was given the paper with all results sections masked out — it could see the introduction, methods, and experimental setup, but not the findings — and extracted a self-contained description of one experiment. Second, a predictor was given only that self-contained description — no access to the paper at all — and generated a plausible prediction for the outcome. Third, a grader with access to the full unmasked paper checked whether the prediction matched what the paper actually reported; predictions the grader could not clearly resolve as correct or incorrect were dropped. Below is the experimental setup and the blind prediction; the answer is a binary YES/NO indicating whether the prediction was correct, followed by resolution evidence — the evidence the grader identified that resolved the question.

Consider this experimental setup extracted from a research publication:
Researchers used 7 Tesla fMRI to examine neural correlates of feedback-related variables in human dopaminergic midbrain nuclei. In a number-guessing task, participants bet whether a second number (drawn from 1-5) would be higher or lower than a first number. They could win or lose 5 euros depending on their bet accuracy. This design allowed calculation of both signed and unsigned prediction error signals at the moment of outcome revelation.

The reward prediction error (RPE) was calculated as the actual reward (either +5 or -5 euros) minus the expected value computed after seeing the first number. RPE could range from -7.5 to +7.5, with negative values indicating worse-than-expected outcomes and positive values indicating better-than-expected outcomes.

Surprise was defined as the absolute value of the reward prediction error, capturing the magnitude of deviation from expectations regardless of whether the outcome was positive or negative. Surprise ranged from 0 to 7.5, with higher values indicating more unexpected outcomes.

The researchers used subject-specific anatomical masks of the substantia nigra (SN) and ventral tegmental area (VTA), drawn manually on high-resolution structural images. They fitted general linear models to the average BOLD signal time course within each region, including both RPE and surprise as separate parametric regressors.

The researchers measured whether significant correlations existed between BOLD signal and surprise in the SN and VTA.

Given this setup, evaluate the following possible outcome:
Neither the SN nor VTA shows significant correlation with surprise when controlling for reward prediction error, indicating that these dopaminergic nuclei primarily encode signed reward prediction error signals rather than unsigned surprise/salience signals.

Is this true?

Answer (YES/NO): NO